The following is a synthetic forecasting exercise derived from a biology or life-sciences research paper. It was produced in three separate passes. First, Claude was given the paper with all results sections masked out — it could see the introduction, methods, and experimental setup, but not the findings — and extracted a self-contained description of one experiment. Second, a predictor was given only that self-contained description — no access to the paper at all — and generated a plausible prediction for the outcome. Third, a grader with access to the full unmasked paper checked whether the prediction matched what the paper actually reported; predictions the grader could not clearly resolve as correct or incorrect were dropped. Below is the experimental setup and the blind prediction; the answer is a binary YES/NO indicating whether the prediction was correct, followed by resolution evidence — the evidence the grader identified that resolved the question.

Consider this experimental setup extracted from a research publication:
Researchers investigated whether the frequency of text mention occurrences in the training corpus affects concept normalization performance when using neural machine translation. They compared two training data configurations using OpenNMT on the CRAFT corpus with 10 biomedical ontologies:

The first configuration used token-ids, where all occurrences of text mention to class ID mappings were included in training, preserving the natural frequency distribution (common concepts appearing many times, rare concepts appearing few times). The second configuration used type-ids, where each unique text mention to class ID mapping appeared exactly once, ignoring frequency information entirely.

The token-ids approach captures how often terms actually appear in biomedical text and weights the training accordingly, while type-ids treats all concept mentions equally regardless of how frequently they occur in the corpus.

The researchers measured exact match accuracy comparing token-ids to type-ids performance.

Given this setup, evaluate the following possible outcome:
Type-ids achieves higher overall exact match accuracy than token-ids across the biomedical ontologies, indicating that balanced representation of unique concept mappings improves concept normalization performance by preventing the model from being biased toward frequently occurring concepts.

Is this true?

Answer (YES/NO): NO